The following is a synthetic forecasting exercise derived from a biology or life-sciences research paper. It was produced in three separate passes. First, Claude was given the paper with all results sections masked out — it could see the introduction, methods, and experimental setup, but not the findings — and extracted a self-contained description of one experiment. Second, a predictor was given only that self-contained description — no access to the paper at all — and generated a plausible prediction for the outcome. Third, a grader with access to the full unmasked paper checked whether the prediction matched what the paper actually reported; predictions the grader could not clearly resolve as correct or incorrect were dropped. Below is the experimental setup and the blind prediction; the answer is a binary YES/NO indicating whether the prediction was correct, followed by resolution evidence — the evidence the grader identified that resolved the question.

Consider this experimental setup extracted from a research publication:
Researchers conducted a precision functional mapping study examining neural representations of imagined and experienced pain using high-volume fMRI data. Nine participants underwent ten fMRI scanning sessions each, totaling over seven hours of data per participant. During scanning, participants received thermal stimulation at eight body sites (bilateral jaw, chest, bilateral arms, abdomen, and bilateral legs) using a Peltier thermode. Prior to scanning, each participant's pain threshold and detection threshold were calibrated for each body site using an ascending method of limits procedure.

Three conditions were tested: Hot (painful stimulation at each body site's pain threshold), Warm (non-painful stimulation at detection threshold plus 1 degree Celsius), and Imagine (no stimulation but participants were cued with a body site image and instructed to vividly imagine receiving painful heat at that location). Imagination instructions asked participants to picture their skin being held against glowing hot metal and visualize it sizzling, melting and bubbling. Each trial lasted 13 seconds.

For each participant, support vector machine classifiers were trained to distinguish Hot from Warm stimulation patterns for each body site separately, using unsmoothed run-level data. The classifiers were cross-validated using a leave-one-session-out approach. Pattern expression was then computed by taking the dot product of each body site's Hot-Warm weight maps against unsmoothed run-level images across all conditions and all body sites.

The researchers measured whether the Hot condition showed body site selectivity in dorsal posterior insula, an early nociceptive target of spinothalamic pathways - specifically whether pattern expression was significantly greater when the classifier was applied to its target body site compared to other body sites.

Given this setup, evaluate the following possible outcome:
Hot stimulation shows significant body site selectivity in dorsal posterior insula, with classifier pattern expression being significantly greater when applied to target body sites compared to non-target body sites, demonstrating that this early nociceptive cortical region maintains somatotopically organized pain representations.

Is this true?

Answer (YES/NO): YES